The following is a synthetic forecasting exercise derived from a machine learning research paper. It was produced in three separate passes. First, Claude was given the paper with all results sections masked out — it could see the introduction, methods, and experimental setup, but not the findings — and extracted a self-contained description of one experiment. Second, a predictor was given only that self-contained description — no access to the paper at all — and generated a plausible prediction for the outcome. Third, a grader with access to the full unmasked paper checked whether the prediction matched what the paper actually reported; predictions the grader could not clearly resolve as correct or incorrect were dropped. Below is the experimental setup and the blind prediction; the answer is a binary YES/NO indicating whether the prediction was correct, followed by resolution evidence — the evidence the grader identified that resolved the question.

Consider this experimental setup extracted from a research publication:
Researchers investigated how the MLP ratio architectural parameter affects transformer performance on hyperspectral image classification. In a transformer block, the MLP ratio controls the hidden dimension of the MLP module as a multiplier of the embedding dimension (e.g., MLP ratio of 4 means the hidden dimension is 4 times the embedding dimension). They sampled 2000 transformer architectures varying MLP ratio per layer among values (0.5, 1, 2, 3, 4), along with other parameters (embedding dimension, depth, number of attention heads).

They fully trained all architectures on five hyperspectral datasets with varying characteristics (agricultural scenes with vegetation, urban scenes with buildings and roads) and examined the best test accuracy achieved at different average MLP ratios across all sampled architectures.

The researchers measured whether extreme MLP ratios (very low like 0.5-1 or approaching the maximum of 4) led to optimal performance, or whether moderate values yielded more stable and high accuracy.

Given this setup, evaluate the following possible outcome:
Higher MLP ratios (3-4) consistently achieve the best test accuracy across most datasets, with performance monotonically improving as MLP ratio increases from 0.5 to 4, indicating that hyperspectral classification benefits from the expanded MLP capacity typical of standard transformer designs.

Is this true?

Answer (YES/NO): NO